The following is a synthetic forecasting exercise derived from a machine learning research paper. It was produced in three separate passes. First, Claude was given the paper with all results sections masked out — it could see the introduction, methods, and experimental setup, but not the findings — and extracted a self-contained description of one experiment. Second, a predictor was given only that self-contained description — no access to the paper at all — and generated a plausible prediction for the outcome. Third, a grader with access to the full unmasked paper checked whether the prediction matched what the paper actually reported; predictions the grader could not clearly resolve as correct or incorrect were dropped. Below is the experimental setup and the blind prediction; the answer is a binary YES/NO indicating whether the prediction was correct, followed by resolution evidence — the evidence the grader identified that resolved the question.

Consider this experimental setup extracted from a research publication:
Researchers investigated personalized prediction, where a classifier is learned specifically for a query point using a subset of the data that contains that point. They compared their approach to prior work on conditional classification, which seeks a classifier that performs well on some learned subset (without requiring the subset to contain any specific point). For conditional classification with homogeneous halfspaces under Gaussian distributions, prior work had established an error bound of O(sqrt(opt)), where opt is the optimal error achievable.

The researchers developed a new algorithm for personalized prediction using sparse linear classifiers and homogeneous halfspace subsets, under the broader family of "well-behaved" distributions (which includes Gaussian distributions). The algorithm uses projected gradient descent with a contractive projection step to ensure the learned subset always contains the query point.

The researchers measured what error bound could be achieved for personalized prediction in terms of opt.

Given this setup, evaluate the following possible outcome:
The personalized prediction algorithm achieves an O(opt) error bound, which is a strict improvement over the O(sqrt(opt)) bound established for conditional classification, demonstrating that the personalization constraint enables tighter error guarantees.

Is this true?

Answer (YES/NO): NO